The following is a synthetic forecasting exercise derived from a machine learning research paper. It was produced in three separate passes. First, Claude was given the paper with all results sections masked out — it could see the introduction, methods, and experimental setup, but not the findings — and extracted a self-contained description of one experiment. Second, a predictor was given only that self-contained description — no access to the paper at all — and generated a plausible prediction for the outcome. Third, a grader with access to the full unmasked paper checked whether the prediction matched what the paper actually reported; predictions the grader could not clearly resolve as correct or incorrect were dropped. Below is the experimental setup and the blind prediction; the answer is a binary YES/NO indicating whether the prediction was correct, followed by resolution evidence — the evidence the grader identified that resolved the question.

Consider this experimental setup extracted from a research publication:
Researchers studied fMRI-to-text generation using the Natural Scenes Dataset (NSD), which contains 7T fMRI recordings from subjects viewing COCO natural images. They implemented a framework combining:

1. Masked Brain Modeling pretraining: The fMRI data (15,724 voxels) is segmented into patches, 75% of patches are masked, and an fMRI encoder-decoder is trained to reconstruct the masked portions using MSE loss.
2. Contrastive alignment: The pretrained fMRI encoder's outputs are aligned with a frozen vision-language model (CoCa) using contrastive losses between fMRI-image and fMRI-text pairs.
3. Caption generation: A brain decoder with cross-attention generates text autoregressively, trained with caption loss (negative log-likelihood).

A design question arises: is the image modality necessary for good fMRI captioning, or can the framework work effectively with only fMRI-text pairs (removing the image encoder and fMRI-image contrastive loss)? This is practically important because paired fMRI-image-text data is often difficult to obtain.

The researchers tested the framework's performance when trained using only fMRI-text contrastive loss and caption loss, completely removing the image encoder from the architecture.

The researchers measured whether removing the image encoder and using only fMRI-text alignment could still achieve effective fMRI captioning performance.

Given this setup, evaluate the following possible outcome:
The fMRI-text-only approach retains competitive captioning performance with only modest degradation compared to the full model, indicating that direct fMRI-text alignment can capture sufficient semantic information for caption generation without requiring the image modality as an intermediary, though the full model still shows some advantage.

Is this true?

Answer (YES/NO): NO